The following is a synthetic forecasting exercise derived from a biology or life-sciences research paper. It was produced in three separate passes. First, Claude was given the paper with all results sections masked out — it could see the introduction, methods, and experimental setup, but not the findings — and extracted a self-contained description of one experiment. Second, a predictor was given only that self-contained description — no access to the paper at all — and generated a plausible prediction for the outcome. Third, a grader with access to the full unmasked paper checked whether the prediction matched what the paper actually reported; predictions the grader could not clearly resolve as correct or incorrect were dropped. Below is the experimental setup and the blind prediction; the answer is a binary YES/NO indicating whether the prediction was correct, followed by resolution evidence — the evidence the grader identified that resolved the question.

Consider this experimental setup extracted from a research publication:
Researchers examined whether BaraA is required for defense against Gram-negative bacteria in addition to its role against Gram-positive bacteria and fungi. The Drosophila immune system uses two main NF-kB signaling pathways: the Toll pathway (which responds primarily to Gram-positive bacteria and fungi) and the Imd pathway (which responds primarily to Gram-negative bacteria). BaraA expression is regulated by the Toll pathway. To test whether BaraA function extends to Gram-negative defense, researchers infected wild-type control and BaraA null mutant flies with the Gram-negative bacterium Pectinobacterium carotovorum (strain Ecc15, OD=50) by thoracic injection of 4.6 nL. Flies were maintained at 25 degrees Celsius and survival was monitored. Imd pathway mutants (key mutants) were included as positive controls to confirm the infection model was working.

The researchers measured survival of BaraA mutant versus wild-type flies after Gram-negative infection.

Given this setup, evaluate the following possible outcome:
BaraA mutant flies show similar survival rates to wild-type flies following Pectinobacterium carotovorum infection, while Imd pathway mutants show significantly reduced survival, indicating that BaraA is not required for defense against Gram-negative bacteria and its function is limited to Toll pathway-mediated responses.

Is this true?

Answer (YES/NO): YES